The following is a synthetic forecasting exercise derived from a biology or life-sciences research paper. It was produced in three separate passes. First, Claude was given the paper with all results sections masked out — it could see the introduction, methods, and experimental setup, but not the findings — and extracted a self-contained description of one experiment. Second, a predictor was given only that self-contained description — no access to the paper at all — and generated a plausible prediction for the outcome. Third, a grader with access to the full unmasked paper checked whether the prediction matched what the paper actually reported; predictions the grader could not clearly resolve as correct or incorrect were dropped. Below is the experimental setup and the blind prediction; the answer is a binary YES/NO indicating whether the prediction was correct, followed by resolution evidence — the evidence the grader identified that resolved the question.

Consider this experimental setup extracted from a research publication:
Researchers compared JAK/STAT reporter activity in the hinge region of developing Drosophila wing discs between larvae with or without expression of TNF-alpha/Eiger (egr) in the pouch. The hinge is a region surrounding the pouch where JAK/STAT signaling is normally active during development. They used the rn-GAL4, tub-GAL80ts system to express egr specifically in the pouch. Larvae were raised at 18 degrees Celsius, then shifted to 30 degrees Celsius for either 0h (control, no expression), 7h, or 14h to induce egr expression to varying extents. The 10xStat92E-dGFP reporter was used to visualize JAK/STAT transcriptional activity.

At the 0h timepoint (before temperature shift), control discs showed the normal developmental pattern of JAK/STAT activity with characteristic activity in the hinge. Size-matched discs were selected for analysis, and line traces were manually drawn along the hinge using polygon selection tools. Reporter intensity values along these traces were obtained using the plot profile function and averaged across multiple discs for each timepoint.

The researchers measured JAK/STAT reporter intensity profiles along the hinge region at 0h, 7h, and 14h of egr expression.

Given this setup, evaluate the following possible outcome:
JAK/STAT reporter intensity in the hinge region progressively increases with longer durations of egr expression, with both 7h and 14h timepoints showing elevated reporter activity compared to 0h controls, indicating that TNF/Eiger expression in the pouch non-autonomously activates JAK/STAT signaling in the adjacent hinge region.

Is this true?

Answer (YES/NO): YES